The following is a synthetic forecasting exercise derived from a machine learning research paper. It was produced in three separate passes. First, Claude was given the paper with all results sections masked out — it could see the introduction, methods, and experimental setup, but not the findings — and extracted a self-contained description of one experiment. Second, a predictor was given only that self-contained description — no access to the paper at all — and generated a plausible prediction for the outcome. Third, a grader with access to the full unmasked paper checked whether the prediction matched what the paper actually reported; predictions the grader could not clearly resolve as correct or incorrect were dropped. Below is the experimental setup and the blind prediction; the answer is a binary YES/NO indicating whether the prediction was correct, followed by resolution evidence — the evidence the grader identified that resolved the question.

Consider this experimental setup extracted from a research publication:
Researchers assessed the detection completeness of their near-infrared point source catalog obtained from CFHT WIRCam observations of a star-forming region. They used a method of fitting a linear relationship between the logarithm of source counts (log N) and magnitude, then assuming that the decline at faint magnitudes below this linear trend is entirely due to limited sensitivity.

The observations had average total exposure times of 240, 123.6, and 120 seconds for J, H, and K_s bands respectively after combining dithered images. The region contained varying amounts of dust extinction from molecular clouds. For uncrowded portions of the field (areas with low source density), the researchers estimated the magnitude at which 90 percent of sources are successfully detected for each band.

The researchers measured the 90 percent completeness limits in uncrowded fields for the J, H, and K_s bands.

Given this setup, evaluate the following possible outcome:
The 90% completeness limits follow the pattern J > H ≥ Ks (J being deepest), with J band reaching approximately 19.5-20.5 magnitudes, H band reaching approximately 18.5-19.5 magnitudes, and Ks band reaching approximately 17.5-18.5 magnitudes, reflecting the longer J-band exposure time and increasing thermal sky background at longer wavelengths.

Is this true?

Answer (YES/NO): YES